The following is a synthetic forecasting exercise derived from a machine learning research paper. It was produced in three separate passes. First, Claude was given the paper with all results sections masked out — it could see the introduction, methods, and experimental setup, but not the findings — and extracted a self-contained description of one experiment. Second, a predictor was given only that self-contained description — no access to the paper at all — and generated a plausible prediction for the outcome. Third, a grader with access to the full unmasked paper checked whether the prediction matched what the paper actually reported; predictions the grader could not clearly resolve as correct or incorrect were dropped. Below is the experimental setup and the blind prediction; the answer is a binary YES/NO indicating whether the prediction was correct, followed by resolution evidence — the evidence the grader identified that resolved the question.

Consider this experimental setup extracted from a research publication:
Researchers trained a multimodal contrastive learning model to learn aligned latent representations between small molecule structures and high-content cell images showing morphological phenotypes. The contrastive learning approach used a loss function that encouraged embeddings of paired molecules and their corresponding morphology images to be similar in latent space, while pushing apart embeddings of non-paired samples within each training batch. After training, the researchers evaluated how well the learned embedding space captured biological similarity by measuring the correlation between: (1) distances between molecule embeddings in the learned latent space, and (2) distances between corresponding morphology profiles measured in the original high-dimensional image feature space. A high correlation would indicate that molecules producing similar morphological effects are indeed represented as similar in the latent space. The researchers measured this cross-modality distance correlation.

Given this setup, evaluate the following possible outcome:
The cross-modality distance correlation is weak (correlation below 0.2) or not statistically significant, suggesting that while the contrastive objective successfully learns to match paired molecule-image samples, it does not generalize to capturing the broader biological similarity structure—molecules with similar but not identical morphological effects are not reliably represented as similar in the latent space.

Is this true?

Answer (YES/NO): NO